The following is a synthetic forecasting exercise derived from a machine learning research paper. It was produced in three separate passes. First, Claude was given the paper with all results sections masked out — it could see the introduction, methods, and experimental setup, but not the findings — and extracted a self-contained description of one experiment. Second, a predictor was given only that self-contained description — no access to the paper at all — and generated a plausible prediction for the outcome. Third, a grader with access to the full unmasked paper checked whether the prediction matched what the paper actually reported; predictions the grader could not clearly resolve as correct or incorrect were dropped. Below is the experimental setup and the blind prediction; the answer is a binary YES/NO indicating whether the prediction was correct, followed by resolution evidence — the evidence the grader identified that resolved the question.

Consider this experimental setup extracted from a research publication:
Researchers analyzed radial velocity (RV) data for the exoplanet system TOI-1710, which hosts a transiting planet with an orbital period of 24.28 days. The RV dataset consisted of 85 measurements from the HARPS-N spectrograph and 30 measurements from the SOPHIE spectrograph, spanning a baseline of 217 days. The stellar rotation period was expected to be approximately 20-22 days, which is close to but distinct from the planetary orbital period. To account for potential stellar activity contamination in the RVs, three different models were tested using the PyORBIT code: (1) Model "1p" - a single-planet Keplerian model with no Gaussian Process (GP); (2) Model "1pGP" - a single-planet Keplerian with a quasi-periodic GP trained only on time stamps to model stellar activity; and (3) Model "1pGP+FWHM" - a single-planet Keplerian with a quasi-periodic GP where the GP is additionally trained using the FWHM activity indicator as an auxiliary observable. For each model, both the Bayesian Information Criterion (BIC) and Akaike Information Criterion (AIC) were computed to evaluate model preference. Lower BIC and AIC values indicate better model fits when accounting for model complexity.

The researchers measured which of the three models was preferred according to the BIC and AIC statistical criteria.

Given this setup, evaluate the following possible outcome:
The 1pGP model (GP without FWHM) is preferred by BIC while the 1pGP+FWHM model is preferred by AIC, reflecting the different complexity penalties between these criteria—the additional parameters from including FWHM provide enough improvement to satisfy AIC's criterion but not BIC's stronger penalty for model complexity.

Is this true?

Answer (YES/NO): NO